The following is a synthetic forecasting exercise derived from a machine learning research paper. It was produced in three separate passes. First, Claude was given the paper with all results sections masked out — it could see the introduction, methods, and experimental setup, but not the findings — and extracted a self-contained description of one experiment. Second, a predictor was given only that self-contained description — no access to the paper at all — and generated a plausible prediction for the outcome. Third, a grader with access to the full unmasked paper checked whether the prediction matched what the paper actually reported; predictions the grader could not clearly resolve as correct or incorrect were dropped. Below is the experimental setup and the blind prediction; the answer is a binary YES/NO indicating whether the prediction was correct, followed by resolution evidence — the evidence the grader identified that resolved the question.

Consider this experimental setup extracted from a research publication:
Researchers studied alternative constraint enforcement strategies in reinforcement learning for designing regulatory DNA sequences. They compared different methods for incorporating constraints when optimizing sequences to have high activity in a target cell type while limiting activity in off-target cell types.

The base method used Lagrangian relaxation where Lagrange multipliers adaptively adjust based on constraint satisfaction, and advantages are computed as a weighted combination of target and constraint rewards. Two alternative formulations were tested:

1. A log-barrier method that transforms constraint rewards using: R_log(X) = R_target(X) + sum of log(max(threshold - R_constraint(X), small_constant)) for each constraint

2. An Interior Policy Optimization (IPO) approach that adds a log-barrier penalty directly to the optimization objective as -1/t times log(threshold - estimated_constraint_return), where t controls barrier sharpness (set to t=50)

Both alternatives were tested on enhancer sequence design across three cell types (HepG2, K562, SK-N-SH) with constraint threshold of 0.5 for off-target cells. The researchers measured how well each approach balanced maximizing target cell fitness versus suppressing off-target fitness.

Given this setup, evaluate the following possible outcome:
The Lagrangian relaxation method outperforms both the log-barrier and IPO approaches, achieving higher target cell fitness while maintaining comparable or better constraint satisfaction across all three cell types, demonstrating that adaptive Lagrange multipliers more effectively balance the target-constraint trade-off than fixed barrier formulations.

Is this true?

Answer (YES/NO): NO